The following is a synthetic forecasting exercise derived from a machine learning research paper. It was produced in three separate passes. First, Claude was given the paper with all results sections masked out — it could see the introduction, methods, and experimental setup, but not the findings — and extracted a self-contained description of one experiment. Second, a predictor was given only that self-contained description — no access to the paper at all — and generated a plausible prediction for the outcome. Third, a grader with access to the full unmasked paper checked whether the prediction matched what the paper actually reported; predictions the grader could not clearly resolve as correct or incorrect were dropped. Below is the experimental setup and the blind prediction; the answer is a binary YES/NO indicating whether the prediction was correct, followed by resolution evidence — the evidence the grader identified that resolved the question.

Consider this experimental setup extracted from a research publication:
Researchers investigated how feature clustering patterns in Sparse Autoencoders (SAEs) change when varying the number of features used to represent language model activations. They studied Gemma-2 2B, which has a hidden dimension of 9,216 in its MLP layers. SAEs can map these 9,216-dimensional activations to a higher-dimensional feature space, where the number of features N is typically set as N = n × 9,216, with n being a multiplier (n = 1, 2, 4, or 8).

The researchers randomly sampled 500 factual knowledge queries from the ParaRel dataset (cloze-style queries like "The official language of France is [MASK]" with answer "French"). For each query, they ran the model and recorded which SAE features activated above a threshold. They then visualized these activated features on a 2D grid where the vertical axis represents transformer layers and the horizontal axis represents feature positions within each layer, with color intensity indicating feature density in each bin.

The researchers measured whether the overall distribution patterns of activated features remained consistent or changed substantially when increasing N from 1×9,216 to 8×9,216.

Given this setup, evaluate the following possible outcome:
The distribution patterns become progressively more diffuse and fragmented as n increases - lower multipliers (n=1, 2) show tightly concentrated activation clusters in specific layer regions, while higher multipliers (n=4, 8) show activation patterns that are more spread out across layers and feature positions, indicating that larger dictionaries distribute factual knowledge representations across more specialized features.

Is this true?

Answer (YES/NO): NO